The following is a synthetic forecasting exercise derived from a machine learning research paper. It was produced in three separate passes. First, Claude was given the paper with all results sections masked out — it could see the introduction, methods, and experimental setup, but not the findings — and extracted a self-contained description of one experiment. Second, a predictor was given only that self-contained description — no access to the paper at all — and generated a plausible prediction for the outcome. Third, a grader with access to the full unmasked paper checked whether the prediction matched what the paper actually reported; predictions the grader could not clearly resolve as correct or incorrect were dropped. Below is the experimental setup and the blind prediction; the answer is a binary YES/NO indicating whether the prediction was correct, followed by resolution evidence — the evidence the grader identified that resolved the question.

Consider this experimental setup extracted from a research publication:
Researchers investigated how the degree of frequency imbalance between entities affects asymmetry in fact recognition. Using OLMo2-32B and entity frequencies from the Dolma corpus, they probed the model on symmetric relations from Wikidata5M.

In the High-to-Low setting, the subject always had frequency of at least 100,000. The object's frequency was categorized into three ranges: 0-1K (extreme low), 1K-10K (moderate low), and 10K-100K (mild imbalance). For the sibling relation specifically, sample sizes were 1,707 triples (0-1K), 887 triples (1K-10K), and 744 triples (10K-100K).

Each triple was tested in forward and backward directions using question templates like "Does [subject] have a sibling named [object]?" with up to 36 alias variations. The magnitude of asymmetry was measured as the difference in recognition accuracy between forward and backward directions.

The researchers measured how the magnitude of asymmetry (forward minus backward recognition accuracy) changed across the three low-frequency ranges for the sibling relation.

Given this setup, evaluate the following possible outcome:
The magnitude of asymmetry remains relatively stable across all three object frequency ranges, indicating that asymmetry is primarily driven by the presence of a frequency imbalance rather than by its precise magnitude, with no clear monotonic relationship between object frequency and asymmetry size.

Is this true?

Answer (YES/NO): NO